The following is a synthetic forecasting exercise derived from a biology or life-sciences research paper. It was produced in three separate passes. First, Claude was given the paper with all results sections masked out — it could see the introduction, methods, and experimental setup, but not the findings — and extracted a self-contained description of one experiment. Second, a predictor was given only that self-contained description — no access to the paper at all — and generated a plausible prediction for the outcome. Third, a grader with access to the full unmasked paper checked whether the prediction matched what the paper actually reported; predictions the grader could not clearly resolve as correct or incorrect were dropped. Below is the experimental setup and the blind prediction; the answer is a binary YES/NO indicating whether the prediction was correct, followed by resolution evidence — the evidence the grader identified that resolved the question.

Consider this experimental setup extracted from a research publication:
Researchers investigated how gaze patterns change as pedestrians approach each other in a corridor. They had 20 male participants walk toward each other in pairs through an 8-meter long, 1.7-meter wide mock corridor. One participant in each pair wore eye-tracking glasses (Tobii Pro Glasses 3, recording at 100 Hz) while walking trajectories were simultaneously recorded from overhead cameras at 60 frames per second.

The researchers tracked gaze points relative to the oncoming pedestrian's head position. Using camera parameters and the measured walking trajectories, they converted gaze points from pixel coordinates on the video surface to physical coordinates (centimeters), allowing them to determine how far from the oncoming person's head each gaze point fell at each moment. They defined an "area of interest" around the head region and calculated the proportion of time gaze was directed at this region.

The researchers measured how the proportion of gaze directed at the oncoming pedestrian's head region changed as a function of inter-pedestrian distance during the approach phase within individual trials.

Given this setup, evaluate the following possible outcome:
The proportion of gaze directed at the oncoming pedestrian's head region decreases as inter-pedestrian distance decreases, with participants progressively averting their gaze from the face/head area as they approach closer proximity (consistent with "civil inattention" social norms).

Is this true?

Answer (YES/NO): YES